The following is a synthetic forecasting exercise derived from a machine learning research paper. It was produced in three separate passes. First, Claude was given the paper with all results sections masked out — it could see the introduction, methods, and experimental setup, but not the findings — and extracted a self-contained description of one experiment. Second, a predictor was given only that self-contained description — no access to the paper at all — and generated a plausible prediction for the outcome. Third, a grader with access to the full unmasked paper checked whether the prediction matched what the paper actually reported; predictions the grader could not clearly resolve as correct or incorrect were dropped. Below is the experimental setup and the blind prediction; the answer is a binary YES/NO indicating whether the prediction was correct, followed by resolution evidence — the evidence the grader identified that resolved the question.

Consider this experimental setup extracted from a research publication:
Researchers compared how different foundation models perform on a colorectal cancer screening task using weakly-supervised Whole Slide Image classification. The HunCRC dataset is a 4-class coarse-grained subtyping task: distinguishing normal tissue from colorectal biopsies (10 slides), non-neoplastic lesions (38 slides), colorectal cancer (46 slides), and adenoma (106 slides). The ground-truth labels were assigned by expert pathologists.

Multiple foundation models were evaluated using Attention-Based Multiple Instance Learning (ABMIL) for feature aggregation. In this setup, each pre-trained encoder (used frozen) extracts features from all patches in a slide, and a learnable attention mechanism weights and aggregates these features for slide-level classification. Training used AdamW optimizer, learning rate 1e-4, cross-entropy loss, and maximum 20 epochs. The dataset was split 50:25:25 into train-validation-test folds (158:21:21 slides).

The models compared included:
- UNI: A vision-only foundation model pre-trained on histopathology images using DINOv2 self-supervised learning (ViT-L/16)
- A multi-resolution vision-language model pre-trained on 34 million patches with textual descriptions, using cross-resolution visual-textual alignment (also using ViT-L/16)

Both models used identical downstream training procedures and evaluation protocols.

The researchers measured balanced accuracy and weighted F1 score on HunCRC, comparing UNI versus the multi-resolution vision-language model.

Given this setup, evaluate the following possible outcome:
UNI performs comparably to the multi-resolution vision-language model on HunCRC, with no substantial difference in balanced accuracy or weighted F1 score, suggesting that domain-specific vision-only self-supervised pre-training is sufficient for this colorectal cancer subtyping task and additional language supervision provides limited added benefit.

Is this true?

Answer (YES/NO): NO